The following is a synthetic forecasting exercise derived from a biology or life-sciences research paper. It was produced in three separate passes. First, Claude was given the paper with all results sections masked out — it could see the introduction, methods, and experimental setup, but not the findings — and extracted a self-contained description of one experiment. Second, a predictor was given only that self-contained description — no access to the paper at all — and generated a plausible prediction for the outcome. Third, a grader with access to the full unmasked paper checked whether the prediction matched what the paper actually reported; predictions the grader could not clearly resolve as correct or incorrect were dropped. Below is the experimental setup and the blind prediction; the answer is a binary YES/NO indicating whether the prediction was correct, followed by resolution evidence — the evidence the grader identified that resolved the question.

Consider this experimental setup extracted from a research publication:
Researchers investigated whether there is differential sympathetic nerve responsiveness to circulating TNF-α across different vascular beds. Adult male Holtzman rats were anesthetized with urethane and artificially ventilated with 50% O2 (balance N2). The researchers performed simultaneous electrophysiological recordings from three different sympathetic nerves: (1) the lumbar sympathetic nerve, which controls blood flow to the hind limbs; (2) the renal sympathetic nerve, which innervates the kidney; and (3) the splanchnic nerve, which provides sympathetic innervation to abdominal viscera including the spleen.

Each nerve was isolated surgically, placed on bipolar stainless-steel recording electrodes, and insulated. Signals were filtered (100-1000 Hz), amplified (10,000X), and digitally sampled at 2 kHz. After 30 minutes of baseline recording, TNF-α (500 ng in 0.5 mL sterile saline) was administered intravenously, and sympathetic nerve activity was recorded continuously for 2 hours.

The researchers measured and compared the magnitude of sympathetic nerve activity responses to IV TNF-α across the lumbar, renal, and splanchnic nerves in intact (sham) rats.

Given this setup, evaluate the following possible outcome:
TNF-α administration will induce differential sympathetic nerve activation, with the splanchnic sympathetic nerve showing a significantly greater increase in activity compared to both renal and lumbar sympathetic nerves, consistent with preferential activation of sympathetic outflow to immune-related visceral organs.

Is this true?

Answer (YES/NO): NO